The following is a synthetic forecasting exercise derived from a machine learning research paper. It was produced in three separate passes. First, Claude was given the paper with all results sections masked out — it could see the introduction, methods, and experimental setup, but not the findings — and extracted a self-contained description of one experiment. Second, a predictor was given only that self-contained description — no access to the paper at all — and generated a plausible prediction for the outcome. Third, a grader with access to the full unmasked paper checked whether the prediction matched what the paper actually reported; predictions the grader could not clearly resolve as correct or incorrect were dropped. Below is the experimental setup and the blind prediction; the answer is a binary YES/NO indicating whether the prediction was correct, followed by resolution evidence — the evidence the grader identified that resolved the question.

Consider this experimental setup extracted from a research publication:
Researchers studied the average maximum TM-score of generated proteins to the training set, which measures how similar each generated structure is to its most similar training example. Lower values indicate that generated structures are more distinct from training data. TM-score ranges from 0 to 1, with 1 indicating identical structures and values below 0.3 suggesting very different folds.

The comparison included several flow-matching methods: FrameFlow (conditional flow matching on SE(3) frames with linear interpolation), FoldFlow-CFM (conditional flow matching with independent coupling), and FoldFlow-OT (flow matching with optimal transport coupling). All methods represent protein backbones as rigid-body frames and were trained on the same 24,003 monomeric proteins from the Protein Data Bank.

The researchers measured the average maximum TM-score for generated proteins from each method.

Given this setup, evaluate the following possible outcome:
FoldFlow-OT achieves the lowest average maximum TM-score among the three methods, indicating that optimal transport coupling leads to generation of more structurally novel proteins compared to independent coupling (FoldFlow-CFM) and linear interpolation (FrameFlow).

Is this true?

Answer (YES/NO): YES